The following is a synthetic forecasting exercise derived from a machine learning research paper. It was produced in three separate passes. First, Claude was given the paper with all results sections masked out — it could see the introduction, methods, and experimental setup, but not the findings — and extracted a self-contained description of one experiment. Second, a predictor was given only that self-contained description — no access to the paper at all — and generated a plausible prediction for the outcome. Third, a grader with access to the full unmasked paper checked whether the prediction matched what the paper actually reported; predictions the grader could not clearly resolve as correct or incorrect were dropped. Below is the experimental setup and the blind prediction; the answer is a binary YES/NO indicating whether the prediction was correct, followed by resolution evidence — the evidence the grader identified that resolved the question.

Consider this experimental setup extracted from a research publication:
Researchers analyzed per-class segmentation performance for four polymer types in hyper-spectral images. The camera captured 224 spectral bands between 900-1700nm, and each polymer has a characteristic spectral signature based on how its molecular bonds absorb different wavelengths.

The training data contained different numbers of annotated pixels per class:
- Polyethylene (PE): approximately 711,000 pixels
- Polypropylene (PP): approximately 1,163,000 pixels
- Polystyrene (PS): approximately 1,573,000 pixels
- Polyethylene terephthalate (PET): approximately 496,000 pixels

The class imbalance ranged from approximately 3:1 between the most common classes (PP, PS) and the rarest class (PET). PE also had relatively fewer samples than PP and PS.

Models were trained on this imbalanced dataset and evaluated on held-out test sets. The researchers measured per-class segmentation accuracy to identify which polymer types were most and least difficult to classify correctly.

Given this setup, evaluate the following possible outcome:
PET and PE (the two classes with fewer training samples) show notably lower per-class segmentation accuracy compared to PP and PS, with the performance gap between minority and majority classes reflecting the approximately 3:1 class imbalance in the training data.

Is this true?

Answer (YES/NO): NO